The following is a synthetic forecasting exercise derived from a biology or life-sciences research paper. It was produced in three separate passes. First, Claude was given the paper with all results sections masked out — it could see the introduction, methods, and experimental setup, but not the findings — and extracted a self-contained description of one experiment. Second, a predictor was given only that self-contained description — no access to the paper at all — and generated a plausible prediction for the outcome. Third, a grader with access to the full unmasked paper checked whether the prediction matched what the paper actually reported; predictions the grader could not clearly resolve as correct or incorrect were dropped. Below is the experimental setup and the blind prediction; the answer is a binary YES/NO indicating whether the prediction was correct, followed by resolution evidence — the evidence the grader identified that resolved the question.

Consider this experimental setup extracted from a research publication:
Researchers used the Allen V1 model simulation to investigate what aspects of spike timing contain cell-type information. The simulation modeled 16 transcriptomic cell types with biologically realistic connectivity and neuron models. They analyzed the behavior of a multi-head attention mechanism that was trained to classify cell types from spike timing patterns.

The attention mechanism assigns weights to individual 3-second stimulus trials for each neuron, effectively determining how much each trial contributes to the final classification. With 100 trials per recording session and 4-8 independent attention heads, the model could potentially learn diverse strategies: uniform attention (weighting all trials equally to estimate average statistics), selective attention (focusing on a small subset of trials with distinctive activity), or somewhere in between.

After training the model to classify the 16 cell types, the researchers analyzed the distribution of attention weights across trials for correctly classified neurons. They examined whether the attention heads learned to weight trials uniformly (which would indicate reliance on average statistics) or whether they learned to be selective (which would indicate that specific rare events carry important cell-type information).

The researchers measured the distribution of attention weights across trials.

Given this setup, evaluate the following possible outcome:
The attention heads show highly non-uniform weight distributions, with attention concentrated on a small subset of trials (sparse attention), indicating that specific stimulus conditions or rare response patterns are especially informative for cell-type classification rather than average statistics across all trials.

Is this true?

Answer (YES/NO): NO